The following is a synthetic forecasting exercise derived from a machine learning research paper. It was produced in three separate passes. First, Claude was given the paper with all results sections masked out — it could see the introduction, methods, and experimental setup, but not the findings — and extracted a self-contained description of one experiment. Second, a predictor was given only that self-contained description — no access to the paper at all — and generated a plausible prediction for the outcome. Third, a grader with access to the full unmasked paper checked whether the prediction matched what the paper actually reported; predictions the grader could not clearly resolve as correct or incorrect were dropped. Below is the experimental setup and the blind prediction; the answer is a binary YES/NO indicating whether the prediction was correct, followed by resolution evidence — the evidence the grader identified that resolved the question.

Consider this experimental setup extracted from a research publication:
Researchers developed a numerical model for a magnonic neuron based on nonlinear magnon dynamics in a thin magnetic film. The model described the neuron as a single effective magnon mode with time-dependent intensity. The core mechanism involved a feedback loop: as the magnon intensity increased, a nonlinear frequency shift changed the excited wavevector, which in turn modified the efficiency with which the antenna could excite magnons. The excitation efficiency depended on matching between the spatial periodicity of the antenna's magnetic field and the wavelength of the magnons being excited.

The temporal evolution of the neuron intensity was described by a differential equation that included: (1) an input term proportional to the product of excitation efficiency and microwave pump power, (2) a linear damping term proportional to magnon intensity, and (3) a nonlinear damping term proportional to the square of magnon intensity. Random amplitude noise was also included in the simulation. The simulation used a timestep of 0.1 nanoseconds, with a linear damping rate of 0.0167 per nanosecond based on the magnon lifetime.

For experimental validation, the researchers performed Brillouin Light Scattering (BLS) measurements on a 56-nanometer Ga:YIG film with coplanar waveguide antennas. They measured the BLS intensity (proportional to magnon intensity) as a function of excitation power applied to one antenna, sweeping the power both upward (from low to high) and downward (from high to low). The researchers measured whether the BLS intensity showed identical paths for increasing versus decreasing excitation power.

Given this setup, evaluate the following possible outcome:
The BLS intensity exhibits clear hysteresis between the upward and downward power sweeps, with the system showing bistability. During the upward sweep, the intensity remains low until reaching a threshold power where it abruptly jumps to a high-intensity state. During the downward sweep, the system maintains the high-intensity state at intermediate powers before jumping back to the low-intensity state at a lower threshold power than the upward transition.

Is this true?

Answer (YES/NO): NO